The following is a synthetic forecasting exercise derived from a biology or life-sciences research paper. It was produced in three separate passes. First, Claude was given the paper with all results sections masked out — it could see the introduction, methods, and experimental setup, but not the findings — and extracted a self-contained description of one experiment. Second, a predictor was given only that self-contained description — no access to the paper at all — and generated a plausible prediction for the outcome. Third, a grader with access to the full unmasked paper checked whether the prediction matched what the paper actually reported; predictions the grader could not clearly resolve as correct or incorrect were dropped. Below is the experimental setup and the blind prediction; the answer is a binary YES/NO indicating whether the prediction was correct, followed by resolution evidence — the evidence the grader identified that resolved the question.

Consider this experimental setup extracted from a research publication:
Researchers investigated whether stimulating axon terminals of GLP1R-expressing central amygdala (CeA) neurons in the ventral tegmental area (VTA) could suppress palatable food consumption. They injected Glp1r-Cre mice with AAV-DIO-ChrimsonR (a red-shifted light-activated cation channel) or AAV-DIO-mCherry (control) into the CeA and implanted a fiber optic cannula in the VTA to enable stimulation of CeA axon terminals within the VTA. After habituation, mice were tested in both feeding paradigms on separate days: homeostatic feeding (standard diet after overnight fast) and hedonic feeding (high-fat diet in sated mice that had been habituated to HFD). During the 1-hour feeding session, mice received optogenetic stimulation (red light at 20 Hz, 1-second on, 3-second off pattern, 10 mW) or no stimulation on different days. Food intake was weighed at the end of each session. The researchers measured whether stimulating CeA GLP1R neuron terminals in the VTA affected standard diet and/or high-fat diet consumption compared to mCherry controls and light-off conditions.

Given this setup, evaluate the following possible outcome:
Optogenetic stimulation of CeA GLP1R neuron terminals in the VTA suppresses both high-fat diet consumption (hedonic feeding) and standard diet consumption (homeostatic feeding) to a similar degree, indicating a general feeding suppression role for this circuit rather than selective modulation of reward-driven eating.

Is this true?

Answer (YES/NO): NO